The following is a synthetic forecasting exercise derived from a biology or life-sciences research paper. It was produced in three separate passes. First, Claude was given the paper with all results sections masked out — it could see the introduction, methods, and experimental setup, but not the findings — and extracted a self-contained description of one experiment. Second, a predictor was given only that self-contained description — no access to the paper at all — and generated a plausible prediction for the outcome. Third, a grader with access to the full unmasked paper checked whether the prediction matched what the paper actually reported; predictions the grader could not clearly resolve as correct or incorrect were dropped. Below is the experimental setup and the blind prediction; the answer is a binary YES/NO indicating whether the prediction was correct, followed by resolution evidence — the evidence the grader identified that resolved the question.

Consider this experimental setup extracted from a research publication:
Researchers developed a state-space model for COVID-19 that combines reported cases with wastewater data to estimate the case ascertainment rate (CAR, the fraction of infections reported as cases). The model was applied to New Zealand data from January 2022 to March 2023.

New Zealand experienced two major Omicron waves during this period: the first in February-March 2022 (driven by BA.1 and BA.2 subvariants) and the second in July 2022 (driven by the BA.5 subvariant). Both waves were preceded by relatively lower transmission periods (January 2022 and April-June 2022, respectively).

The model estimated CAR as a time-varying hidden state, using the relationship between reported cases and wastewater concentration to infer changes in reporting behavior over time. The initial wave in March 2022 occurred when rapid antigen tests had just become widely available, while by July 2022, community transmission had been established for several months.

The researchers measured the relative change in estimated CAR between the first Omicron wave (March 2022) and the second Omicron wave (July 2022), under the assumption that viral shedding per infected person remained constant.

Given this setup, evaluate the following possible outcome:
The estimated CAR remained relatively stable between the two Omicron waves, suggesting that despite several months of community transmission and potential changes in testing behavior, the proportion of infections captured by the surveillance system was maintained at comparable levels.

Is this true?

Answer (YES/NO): NO